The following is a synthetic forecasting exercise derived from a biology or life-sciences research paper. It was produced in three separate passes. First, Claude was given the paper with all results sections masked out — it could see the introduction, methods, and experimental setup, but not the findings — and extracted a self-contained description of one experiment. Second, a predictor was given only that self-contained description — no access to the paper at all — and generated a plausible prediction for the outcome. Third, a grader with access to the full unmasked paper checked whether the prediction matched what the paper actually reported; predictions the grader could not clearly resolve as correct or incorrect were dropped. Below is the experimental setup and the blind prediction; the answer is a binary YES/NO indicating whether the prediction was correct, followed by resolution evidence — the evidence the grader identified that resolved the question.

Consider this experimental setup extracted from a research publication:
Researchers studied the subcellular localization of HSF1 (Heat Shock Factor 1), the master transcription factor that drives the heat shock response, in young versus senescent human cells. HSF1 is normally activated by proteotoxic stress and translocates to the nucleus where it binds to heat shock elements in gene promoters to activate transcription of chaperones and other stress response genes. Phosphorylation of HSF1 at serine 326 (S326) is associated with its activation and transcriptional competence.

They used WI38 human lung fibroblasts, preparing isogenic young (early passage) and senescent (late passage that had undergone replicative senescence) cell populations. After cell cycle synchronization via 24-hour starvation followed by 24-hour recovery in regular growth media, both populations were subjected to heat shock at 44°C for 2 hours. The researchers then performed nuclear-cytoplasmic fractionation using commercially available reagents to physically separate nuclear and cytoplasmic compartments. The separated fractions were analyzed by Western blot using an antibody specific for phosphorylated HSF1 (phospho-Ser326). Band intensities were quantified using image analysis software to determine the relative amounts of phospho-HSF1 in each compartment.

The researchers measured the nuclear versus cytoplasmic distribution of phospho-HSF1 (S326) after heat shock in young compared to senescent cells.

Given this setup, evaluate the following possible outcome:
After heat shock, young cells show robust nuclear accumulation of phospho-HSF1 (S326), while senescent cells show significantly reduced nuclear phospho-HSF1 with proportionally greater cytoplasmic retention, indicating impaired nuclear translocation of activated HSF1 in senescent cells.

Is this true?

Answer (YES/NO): YES